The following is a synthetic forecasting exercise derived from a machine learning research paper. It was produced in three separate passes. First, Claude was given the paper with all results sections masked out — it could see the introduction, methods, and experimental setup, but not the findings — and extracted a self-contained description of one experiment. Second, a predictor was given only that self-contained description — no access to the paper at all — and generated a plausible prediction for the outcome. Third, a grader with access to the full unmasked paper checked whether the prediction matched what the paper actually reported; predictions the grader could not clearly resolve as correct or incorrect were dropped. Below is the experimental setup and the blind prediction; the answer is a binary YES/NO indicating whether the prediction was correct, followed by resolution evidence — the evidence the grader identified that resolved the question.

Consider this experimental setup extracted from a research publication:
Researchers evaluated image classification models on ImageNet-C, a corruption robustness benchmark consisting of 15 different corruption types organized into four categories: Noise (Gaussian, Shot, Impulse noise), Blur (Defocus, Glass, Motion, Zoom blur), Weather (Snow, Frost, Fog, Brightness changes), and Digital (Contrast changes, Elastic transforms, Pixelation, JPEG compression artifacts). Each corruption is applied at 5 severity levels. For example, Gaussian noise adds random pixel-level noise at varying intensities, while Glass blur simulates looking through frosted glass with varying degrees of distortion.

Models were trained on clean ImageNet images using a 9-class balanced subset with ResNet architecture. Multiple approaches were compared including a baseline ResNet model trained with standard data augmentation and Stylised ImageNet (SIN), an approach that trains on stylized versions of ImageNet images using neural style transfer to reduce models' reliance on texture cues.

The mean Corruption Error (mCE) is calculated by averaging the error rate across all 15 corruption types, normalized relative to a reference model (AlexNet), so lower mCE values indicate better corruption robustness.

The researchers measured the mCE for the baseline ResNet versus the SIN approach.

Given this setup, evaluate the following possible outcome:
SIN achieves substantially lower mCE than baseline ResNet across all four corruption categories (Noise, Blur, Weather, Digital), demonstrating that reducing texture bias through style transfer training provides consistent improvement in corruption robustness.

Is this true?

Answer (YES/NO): NO